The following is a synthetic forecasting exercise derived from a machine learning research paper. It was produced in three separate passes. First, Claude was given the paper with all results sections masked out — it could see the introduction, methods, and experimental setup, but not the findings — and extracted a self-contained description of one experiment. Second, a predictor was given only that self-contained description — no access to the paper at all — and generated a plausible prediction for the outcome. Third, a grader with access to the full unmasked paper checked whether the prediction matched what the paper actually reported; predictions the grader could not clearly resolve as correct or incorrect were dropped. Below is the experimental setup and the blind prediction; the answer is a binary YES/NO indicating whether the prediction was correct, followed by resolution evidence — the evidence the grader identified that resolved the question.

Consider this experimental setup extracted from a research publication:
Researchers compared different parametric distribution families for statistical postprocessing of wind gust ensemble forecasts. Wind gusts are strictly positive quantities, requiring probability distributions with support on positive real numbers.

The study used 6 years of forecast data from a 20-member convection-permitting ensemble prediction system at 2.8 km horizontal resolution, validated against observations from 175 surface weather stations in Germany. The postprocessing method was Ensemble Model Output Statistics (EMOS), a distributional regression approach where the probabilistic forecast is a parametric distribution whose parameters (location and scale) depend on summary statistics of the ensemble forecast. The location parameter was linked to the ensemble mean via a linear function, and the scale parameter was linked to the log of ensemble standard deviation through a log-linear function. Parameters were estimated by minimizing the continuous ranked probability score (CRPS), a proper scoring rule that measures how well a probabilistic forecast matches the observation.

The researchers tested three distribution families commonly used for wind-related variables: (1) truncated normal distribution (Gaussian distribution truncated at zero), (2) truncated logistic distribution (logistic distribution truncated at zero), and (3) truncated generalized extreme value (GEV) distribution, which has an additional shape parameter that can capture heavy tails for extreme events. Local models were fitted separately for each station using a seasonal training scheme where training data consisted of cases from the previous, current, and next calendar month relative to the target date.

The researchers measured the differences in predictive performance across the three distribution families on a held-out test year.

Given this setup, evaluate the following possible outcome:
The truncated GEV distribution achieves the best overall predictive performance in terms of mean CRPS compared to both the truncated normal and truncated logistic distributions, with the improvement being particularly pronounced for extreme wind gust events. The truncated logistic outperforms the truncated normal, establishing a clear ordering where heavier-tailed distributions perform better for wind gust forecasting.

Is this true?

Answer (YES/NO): NO